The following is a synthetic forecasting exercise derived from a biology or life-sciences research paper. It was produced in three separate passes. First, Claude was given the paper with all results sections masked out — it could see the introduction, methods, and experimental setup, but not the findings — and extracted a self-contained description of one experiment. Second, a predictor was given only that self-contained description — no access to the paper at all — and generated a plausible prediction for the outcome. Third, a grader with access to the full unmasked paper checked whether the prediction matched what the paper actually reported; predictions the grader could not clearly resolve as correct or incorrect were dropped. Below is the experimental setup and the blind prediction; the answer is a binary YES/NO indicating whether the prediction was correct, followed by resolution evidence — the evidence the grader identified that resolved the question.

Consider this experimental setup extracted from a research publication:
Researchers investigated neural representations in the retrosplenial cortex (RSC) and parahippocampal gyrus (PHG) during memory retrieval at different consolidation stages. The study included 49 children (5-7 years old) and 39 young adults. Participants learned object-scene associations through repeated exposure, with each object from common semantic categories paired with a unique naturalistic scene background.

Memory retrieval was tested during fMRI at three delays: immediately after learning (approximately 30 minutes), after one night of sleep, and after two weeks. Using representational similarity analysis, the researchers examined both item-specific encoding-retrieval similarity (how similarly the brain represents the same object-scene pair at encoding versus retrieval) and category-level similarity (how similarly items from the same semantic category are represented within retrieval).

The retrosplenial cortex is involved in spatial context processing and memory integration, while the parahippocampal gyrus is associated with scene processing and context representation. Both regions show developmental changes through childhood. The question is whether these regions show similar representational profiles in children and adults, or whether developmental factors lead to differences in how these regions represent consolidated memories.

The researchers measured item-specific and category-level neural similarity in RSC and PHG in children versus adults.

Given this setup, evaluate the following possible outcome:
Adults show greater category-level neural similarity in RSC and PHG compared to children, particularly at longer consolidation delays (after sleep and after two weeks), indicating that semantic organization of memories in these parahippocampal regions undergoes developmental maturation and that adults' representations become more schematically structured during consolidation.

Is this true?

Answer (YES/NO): NO